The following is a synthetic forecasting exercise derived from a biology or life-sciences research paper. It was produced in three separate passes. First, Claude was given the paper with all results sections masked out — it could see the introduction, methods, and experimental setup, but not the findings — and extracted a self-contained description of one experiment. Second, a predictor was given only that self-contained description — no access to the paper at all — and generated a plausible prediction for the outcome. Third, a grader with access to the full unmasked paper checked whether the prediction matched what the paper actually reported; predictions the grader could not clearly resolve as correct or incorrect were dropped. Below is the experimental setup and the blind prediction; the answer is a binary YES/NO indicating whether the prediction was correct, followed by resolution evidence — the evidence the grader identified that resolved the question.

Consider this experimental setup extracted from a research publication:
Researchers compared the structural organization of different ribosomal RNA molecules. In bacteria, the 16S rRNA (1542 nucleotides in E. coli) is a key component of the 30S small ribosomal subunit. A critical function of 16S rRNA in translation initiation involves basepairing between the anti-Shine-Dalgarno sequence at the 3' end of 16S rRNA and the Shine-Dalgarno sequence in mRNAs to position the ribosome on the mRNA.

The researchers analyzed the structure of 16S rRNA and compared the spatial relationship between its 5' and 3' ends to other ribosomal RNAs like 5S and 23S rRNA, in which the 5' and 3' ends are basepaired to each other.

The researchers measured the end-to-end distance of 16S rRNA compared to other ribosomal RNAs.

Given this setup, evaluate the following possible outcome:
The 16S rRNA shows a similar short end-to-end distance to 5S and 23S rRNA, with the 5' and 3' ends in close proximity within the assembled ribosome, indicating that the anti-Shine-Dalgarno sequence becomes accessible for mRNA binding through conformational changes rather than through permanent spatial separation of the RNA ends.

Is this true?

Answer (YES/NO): NO